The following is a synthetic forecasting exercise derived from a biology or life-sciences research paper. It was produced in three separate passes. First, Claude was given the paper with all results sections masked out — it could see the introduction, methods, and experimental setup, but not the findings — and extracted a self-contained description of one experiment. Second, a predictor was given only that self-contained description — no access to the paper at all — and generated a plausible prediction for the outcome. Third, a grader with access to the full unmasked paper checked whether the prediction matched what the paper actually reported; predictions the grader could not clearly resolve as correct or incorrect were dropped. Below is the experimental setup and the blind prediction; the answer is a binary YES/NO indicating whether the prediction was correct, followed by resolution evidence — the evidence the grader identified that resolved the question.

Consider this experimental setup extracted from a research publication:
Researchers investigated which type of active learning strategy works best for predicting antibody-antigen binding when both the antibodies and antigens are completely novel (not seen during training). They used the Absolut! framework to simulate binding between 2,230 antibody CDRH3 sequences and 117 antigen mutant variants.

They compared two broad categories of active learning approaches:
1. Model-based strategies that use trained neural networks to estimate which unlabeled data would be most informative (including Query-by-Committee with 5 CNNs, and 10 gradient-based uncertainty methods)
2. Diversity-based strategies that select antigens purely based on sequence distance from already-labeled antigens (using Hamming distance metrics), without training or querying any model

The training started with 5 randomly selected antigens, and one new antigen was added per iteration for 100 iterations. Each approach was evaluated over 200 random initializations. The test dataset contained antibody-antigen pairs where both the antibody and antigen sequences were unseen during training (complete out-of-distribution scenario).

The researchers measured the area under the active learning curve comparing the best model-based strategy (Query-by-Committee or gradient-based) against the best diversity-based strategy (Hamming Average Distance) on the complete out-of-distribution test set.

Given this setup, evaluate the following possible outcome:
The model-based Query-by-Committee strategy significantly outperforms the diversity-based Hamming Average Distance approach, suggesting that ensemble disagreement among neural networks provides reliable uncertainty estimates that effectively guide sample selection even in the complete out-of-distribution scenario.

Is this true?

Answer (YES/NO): NO